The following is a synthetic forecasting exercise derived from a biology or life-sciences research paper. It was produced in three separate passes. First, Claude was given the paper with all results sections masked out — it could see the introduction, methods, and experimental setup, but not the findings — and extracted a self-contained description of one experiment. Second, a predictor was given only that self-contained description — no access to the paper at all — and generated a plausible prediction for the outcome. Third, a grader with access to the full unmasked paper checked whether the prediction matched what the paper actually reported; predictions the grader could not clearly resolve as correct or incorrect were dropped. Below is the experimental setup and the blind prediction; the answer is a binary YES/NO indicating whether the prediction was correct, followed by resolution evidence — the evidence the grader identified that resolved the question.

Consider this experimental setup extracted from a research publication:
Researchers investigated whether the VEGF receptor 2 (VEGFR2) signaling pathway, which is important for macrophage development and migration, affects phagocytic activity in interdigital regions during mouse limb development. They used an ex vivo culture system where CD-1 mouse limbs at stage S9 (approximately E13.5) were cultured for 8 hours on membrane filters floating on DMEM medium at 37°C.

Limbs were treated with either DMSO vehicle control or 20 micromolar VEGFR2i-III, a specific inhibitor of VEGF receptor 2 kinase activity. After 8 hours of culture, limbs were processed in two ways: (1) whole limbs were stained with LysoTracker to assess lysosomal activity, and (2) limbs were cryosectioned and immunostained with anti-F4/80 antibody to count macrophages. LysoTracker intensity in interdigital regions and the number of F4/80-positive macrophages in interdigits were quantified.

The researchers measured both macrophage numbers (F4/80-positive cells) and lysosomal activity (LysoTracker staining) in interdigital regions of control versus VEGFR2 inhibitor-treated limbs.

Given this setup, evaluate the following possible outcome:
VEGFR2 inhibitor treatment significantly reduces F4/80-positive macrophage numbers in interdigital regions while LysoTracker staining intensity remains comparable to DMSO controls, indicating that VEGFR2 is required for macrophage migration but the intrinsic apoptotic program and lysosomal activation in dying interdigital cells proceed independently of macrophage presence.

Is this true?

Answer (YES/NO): NO